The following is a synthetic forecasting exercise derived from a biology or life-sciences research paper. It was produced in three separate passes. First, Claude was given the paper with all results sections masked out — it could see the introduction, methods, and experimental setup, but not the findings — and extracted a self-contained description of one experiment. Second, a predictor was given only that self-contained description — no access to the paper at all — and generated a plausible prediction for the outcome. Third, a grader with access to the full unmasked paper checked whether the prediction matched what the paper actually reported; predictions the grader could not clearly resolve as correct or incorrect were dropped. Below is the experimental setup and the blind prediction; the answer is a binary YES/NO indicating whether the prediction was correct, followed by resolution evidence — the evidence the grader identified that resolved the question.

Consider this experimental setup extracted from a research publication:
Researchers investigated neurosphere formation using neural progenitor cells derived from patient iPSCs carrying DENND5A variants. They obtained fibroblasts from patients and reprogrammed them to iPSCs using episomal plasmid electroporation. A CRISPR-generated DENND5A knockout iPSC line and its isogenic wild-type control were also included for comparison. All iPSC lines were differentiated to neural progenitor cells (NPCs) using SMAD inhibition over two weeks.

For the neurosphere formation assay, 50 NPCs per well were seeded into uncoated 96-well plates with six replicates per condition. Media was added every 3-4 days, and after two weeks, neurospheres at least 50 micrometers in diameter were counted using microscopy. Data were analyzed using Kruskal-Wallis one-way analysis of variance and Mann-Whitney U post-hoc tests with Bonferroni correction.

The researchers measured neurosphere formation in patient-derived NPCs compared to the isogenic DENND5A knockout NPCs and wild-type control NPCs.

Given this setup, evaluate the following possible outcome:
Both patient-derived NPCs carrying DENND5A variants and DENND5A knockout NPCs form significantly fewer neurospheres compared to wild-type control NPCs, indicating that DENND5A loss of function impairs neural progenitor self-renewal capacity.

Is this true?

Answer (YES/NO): NO